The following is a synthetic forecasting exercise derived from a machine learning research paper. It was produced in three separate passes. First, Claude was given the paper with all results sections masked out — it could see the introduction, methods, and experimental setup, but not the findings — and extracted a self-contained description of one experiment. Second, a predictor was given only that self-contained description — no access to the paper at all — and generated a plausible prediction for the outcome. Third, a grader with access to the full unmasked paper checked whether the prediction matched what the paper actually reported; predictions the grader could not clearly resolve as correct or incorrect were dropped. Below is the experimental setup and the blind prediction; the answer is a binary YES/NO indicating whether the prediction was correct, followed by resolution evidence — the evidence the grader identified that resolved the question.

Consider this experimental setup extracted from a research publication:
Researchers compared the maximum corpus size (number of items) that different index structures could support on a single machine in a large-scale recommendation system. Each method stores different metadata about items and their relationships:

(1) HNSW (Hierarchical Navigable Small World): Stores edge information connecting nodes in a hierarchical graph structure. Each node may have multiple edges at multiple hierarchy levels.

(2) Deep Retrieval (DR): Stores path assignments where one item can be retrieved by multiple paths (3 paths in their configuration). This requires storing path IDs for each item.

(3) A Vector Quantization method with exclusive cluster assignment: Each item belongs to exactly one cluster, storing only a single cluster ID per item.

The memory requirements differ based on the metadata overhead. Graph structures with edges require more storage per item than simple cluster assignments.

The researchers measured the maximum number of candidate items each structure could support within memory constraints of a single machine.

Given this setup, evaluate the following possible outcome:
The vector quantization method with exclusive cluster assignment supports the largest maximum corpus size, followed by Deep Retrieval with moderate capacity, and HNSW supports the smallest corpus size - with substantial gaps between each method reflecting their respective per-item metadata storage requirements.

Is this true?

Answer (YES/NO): YES